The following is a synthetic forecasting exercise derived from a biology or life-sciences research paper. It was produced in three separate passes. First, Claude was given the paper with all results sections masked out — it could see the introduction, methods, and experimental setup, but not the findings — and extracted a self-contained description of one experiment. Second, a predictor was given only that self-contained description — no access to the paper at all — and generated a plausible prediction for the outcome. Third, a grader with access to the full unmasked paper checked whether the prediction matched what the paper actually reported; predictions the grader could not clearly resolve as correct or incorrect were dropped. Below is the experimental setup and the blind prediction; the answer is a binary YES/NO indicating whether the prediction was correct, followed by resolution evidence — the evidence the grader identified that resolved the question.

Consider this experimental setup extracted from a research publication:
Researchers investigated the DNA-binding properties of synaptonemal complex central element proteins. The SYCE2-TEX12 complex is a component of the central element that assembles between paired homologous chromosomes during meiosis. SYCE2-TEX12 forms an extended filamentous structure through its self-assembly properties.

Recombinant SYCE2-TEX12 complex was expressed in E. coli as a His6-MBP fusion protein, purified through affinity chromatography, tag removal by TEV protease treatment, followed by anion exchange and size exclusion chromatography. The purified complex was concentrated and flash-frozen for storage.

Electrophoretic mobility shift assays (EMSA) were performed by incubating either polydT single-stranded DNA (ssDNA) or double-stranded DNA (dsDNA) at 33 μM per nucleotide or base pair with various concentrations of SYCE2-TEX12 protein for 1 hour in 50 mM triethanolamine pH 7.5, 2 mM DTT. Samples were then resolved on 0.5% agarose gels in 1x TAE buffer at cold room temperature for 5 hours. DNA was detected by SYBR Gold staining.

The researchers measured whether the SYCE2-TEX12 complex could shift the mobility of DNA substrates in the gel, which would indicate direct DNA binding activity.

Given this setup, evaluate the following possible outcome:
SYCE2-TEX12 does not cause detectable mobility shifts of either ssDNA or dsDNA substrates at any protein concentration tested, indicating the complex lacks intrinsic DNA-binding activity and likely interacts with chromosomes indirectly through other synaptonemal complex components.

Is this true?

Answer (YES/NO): NO